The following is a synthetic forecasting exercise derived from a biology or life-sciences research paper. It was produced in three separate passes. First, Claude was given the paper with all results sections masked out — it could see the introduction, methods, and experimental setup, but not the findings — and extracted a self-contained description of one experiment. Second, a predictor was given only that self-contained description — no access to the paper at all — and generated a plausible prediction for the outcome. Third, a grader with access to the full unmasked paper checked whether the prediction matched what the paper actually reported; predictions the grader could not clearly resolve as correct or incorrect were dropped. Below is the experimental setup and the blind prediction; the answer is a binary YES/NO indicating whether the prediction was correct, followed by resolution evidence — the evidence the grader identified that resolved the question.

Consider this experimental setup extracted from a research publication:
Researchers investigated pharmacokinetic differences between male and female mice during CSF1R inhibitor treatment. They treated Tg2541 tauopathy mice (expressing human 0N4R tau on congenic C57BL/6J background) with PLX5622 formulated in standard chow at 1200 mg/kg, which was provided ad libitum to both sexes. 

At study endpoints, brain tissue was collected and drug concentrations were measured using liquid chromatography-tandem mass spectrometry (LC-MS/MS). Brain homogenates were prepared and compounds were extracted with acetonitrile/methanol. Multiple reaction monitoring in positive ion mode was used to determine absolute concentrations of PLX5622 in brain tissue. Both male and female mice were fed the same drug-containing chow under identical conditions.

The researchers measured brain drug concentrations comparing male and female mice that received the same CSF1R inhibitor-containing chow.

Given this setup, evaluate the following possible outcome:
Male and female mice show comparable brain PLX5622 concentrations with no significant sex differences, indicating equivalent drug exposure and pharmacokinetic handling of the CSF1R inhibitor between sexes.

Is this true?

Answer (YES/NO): NO